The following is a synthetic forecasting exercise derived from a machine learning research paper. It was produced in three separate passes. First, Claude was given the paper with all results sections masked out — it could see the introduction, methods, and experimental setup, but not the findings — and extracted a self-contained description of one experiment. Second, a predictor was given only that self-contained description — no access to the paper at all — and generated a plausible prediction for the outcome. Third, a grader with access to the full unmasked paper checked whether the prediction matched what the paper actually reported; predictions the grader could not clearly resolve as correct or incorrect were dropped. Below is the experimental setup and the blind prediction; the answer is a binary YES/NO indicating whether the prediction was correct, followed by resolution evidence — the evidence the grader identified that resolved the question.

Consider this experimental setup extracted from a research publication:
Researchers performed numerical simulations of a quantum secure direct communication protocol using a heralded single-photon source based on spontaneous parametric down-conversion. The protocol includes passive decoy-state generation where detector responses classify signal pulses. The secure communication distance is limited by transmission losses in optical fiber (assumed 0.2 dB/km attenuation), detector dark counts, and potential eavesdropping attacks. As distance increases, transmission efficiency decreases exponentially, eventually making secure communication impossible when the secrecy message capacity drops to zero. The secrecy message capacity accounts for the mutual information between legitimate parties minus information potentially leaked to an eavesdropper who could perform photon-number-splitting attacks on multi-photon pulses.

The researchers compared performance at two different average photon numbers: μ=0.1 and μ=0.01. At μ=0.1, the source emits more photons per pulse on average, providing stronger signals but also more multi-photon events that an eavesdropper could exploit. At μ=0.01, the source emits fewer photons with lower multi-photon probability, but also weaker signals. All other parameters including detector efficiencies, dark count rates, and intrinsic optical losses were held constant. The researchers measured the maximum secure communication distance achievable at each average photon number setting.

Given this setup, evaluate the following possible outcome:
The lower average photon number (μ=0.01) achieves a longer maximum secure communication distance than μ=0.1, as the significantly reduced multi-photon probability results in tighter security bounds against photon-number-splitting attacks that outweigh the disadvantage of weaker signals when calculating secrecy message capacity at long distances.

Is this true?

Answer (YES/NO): YES